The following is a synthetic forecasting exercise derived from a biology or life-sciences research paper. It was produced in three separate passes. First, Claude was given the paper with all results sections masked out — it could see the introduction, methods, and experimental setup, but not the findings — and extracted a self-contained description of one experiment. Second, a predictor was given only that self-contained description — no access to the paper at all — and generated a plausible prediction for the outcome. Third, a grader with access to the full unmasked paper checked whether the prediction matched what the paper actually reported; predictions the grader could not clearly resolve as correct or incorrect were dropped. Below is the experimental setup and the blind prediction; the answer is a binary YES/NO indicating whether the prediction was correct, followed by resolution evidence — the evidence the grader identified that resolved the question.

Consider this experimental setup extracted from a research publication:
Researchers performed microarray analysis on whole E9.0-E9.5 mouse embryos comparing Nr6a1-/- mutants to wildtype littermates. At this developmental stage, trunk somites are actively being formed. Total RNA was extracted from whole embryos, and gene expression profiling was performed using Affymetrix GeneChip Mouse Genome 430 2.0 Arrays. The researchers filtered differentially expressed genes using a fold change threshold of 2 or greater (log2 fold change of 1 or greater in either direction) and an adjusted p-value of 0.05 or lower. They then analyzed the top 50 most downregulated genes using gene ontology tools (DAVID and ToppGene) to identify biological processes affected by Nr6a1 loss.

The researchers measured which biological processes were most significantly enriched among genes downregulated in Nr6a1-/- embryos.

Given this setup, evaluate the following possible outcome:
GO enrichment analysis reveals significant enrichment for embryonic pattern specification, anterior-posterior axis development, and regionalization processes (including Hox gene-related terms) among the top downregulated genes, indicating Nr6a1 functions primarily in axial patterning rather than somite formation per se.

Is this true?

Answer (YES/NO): YES